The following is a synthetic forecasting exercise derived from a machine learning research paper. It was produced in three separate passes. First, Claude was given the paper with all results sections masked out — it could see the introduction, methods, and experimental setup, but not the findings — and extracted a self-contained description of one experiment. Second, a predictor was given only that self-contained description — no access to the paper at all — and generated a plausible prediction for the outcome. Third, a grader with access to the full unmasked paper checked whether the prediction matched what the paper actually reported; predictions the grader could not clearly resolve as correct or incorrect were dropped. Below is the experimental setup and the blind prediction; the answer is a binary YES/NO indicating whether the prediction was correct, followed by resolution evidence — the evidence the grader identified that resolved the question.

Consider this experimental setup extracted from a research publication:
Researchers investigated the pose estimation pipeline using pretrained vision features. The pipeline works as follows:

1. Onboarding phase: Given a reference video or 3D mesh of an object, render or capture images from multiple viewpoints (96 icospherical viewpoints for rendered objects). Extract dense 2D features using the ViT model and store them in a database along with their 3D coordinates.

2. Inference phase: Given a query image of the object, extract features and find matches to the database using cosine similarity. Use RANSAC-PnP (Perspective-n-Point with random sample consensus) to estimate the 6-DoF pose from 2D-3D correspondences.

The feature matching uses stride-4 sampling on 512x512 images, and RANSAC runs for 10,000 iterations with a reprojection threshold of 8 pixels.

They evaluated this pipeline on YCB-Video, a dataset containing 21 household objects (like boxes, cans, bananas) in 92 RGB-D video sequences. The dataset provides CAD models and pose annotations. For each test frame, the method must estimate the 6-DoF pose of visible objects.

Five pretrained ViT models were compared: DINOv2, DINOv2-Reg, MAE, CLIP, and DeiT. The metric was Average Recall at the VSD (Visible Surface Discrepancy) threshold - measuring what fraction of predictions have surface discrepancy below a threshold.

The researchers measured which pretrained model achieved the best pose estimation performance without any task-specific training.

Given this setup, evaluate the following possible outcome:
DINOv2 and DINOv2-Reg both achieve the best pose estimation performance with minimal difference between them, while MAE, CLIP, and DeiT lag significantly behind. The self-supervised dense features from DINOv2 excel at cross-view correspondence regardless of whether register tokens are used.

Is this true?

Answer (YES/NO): NO